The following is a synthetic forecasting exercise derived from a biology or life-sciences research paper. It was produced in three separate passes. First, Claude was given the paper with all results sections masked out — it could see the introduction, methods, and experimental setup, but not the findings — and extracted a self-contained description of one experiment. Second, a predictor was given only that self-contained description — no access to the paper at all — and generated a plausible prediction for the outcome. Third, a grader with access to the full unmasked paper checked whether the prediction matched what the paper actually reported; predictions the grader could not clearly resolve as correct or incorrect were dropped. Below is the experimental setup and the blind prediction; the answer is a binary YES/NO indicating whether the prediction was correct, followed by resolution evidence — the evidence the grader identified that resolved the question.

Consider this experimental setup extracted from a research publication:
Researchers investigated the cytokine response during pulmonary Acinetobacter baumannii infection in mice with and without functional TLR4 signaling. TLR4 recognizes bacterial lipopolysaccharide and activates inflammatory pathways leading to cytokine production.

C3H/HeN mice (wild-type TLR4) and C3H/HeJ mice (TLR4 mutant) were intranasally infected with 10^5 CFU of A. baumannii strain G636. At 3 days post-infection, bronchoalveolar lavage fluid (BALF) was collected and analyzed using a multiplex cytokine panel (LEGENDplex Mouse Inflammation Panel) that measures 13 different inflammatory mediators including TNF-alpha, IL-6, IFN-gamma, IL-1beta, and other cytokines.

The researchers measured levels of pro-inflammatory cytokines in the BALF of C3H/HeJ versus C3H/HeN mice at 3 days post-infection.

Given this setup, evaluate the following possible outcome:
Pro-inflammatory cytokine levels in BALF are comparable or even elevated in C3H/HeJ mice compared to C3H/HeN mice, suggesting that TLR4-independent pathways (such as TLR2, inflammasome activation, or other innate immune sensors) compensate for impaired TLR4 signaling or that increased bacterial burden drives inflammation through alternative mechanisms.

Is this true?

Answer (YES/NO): YES